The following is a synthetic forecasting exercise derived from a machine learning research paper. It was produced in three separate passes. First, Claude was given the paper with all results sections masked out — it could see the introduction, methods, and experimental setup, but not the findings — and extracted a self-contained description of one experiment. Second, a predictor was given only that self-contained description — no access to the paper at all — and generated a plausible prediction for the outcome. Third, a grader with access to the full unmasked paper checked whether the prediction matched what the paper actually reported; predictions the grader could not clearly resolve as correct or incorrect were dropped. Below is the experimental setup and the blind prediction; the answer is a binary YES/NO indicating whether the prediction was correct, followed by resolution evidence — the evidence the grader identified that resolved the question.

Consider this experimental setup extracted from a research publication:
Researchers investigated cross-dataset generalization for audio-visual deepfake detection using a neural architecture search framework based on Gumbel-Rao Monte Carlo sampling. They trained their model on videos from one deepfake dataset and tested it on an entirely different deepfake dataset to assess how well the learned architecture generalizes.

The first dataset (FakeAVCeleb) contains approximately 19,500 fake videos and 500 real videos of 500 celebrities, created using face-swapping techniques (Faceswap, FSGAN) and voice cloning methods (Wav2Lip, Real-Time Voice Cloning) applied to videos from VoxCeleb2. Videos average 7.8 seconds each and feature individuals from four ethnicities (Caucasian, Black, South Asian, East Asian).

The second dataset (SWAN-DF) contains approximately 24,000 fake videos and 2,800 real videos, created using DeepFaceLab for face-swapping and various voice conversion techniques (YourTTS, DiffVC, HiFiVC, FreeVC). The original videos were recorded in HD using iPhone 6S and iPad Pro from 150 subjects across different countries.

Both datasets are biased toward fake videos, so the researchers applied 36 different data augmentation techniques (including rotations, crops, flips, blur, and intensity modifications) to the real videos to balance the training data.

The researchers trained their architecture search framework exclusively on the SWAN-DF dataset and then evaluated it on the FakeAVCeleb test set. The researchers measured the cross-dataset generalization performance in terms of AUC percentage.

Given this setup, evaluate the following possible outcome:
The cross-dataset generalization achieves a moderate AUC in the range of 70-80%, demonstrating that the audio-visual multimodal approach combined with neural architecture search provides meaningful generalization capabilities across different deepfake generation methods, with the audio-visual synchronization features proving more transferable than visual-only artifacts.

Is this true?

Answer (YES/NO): NO